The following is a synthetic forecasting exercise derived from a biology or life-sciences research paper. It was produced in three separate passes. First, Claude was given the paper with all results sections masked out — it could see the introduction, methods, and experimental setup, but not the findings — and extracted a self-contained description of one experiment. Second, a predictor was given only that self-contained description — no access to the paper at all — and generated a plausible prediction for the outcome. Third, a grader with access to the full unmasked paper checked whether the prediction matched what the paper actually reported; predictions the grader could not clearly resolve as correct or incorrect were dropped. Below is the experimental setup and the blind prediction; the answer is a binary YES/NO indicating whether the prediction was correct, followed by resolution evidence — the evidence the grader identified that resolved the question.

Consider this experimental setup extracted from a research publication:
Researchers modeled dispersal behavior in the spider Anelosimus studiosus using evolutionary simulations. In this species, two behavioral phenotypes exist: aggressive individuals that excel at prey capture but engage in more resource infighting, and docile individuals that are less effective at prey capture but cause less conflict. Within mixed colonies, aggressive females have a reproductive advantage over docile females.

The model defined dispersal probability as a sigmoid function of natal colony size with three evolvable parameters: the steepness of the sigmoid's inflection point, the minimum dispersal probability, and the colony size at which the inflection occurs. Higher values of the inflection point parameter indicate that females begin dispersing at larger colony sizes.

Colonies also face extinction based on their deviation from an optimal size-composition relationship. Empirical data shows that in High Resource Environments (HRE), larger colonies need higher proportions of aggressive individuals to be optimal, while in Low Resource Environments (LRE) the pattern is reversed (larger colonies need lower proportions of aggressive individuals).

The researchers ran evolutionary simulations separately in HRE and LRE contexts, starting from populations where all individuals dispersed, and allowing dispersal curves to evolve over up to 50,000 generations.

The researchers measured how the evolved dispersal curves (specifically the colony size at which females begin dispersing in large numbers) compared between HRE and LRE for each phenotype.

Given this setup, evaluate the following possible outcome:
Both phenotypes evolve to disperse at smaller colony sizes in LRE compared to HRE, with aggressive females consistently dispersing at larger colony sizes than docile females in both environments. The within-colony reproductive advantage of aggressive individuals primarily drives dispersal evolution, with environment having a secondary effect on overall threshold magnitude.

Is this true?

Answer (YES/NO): NO